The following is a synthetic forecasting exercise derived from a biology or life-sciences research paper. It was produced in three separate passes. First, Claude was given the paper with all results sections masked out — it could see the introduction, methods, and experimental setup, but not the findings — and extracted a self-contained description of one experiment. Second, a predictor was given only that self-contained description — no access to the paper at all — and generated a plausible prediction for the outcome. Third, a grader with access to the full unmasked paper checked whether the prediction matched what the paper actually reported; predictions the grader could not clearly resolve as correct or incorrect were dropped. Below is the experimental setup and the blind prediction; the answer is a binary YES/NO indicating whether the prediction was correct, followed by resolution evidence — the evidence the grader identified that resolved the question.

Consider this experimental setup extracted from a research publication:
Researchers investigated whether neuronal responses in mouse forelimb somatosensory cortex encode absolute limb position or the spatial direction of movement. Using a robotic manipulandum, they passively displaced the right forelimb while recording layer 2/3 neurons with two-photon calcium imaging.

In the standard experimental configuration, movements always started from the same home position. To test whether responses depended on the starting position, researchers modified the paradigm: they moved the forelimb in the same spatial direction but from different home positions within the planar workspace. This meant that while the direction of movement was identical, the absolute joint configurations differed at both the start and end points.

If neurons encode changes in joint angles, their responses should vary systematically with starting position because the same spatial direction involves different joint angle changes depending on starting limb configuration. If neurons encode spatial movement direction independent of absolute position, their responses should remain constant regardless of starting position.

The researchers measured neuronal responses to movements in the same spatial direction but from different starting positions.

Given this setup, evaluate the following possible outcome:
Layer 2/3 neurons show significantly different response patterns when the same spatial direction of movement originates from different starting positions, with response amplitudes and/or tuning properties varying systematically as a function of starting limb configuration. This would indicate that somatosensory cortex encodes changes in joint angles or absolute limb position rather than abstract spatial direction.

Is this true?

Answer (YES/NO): NO